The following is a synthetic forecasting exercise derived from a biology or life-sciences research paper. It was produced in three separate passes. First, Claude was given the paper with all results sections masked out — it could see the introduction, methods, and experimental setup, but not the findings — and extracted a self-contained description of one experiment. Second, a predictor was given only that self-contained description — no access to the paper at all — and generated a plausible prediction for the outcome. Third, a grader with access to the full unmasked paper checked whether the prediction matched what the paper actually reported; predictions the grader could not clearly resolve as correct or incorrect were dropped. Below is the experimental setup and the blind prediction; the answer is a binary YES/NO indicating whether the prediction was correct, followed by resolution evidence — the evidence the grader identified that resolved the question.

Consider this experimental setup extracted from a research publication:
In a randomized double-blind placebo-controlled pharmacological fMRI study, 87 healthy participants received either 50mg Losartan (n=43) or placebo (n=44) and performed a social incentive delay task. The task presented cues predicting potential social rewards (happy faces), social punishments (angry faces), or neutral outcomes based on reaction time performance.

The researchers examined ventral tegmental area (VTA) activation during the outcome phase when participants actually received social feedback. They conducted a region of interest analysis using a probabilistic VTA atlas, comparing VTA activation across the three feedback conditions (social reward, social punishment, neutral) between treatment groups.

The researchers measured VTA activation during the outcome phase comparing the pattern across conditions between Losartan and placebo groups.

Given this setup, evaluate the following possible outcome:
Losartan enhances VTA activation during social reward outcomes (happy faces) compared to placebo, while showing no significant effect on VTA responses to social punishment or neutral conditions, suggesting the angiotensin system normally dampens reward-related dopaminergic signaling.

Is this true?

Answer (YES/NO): NO